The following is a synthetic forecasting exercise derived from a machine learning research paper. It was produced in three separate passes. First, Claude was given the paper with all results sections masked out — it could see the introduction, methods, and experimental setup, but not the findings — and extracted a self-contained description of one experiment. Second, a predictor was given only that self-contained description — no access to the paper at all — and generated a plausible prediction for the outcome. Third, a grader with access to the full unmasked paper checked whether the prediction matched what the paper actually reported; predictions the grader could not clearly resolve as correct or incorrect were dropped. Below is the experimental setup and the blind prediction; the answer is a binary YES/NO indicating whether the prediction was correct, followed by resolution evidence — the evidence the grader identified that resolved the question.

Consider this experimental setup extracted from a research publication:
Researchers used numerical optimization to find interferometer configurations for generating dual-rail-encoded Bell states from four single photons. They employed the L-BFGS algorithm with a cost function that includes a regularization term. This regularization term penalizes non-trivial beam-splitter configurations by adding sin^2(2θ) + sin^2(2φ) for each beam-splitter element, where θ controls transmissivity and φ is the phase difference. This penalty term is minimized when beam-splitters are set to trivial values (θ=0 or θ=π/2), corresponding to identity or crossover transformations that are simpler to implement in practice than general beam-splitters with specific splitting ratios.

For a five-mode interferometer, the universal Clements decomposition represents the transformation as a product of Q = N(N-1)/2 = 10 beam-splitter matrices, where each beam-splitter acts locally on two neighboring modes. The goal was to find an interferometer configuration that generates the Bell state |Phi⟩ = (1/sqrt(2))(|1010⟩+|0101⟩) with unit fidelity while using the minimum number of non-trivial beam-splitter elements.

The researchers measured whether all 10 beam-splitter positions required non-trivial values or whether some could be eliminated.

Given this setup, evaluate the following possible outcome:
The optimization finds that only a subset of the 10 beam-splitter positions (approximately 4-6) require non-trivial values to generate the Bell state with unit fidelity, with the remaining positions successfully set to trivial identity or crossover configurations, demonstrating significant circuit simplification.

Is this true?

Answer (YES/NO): YES